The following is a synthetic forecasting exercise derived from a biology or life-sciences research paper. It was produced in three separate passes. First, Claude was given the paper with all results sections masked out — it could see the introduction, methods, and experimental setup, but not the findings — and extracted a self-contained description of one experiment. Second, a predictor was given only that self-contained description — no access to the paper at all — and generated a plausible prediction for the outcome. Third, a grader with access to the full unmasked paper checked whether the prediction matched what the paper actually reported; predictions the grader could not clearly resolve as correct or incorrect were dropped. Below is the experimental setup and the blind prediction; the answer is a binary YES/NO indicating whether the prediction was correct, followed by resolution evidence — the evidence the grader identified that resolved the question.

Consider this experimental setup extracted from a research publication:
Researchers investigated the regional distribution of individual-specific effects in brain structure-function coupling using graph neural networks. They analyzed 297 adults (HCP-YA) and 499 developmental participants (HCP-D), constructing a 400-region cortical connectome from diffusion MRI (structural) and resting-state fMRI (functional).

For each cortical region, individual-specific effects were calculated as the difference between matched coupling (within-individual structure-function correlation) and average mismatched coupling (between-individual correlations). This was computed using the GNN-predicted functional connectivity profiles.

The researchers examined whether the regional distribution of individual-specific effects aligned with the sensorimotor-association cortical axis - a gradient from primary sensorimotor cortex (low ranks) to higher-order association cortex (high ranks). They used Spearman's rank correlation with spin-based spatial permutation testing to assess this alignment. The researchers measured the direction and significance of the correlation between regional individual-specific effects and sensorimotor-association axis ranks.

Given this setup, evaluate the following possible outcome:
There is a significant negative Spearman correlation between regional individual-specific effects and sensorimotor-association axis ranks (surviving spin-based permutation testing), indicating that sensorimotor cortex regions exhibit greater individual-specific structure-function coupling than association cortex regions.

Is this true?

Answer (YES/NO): NO